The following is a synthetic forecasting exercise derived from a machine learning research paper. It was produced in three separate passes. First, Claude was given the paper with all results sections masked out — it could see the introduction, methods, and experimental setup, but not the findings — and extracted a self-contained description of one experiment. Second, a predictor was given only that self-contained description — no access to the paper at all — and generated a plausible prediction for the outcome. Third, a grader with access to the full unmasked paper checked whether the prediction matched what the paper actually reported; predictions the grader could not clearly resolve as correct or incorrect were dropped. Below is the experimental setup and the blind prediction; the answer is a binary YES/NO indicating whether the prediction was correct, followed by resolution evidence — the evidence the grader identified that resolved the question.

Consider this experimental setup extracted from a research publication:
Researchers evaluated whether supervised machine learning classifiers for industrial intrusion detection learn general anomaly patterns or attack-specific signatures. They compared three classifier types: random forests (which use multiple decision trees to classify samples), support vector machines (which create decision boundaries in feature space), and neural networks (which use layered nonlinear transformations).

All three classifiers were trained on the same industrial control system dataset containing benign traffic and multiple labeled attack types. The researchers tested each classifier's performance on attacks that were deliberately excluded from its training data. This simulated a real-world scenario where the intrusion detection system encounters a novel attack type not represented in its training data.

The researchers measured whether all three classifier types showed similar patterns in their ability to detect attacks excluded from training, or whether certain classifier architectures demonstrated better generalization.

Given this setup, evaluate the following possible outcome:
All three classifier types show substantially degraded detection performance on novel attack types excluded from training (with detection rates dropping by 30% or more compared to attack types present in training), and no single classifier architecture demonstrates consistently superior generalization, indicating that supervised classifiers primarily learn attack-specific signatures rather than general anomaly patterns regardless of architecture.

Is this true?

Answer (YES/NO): NO